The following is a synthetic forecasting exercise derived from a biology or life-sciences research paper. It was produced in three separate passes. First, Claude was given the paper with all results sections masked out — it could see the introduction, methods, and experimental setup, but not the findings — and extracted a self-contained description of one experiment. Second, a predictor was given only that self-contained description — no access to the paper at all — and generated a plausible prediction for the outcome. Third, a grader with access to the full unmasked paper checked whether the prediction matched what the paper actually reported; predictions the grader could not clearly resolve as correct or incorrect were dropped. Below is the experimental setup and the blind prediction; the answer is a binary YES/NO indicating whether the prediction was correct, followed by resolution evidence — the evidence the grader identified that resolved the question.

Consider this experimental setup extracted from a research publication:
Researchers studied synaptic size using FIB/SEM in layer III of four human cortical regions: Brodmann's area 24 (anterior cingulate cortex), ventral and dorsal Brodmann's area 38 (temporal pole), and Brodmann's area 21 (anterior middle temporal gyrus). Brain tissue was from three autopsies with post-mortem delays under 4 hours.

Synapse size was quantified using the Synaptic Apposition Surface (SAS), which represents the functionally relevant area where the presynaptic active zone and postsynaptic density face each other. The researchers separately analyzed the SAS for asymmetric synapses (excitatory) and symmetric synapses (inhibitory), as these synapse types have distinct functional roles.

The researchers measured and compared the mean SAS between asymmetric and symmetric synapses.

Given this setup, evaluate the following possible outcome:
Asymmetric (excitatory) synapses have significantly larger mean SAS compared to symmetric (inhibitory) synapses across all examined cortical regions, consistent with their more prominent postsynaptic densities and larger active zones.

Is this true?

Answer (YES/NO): YES